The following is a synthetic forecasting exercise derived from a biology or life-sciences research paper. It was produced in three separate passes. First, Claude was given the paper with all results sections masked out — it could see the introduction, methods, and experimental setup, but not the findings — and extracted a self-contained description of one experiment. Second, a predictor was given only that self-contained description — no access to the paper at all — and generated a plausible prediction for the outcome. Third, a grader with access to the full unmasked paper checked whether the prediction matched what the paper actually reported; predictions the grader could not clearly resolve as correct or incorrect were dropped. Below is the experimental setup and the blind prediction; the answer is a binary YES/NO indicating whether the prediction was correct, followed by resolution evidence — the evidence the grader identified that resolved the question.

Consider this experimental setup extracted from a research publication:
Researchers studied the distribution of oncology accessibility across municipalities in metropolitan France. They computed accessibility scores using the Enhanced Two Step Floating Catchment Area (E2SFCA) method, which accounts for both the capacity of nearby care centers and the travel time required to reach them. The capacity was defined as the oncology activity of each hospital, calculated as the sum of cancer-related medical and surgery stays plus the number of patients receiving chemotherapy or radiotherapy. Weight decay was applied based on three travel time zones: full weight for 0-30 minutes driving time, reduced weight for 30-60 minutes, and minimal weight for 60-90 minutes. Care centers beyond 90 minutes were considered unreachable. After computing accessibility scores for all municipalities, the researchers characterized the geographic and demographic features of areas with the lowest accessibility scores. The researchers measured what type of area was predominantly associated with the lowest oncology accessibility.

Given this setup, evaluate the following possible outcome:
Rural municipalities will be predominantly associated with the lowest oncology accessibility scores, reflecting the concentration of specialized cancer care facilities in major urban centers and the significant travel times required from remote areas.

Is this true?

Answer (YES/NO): YES